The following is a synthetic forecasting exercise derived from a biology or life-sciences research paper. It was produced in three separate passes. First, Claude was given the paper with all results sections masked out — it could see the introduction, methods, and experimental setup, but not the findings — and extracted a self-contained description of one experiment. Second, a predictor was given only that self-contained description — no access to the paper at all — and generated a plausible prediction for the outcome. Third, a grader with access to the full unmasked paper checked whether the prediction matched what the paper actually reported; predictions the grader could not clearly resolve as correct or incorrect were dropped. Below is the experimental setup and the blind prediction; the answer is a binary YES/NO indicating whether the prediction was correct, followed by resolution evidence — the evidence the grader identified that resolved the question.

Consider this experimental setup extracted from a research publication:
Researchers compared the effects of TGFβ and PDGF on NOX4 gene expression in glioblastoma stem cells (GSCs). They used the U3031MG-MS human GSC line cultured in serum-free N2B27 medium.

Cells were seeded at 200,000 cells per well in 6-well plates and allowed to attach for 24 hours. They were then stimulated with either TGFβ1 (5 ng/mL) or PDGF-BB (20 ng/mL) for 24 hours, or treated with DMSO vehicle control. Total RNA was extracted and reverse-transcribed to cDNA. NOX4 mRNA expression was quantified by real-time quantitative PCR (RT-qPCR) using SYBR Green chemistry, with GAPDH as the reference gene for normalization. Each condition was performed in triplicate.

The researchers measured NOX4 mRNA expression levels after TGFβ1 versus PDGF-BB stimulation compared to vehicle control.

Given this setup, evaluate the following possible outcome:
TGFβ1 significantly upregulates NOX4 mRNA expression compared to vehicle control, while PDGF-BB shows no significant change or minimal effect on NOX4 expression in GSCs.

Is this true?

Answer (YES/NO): NO